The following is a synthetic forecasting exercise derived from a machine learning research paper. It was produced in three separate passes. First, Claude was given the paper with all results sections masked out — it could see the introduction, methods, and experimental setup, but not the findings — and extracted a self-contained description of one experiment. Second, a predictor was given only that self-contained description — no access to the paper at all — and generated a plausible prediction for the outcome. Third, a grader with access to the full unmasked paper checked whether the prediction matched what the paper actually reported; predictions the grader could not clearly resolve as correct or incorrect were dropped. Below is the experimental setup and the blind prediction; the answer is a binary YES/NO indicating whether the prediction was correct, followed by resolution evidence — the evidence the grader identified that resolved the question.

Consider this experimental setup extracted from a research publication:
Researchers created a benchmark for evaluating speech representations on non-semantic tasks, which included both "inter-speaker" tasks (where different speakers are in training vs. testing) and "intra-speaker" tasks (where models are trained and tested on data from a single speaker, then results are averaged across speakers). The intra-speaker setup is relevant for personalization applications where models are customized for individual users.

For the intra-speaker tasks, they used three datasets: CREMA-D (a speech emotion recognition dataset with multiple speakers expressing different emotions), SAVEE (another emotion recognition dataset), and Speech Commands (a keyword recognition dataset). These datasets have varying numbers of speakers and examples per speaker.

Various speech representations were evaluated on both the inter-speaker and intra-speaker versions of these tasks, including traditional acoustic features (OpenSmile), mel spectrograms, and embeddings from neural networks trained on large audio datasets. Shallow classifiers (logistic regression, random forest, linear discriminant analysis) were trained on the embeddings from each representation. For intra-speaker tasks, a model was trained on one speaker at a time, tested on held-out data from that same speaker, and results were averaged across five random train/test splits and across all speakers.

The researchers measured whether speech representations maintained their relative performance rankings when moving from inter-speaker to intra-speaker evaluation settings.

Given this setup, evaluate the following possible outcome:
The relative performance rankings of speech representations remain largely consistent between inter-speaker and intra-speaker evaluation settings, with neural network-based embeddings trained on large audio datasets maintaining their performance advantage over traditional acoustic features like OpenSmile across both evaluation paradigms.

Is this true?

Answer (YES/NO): YES